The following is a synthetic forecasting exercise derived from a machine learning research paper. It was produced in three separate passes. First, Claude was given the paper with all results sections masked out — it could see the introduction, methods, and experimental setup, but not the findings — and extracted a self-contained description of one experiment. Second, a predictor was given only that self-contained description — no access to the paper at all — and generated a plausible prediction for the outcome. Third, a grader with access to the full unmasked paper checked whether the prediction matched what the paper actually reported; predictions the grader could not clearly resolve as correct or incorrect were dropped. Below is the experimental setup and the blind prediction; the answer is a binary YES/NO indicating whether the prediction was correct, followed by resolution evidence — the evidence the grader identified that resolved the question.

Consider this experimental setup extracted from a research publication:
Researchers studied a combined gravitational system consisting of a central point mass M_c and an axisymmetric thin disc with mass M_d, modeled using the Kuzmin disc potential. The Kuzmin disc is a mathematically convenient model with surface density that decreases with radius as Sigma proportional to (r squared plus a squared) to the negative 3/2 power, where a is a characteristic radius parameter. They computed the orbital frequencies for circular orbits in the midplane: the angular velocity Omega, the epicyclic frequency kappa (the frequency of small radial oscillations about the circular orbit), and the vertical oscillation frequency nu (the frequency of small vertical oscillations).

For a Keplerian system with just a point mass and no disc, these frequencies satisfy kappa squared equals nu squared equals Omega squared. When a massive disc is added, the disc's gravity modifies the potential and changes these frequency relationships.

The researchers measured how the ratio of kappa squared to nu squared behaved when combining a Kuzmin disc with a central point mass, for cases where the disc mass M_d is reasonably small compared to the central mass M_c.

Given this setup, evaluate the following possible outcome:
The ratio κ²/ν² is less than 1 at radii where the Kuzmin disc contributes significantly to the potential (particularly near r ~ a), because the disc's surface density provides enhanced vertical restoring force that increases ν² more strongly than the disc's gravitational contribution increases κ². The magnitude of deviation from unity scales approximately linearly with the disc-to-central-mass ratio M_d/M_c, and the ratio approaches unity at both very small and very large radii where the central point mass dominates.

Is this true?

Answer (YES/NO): NO